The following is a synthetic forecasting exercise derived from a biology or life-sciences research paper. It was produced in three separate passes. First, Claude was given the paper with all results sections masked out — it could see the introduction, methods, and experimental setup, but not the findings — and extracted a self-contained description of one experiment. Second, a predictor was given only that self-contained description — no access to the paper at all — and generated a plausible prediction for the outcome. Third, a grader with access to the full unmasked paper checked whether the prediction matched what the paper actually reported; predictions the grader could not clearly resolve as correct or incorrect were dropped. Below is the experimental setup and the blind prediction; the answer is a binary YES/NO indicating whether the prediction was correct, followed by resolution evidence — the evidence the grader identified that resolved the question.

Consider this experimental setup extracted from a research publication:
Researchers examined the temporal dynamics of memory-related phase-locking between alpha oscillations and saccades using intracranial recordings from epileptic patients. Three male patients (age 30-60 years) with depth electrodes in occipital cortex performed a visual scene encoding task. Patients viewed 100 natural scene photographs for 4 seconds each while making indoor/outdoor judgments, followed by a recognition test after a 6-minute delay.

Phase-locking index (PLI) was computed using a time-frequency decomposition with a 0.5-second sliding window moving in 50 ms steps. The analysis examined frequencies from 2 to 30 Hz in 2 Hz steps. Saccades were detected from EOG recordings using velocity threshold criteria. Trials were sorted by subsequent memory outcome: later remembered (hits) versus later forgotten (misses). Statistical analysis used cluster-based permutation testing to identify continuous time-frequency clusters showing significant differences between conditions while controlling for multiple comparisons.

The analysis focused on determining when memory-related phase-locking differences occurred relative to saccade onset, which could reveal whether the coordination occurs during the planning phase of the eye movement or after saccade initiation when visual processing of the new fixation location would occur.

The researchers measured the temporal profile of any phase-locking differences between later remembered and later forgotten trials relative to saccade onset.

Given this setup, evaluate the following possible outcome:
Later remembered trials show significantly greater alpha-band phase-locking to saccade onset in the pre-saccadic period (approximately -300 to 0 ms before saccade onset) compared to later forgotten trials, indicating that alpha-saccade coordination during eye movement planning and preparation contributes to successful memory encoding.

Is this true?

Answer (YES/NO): YES